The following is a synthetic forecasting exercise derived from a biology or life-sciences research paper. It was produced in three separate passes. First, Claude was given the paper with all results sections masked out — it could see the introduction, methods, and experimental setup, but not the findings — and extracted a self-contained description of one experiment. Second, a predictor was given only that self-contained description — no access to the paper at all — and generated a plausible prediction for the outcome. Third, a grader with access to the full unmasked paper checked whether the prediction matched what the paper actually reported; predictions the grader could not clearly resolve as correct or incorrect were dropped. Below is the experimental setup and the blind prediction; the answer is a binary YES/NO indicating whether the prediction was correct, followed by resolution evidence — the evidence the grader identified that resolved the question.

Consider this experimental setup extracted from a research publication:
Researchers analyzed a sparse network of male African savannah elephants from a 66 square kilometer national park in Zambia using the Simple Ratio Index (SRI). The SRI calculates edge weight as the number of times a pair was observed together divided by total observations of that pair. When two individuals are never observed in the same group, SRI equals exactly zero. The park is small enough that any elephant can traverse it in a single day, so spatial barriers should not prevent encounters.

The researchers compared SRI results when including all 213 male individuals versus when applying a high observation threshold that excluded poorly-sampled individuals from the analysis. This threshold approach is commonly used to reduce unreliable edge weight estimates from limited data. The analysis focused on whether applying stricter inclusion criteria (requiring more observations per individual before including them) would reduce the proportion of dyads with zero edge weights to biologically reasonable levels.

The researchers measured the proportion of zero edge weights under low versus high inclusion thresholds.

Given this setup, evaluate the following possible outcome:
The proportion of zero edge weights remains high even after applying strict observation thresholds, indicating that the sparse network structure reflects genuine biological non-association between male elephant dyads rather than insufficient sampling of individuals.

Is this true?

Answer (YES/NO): NO